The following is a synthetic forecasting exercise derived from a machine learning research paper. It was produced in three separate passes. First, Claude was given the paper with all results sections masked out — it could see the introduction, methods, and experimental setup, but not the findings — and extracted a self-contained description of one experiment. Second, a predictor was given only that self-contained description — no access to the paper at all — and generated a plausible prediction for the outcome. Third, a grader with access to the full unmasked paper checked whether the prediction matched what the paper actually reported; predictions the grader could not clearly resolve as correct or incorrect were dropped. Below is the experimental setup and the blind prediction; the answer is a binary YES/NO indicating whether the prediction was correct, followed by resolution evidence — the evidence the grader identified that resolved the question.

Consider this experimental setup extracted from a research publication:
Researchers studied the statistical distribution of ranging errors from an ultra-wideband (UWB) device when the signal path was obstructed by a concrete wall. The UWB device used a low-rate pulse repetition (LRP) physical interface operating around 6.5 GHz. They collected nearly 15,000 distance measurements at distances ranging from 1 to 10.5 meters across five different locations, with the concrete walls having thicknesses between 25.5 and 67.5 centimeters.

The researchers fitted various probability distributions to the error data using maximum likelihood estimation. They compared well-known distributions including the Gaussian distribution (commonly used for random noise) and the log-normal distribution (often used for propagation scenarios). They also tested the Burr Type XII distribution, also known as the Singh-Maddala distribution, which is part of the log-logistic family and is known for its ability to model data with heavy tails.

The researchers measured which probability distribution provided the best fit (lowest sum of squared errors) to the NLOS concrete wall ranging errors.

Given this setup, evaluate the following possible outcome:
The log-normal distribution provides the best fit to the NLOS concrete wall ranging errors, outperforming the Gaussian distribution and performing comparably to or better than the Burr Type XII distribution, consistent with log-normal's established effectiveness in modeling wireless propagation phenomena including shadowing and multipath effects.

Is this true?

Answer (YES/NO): NO